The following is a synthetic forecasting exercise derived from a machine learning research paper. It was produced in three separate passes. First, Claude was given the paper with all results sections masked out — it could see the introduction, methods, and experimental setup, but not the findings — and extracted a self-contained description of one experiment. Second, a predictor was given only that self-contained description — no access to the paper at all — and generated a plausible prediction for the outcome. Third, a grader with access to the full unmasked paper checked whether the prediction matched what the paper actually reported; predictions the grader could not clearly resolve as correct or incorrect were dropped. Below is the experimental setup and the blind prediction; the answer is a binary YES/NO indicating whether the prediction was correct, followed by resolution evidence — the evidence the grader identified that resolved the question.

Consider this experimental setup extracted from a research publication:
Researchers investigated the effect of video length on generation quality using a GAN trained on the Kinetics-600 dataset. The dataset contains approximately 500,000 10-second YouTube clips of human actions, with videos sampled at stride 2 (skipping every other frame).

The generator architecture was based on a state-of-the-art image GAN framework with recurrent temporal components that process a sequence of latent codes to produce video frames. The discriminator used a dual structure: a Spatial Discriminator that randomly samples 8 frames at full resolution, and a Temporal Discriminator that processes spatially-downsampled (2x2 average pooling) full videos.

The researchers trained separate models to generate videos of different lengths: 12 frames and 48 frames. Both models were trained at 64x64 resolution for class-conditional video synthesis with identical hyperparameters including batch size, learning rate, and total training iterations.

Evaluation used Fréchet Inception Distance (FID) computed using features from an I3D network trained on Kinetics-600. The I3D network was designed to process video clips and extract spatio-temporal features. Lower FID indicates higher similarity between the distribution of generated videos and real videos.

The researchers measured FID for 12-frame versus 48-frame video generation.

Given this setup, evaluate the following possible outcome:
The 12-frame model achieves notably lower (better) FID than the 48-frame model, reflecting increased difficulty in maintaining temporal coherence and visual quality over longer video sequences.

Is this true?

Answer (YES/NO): YES